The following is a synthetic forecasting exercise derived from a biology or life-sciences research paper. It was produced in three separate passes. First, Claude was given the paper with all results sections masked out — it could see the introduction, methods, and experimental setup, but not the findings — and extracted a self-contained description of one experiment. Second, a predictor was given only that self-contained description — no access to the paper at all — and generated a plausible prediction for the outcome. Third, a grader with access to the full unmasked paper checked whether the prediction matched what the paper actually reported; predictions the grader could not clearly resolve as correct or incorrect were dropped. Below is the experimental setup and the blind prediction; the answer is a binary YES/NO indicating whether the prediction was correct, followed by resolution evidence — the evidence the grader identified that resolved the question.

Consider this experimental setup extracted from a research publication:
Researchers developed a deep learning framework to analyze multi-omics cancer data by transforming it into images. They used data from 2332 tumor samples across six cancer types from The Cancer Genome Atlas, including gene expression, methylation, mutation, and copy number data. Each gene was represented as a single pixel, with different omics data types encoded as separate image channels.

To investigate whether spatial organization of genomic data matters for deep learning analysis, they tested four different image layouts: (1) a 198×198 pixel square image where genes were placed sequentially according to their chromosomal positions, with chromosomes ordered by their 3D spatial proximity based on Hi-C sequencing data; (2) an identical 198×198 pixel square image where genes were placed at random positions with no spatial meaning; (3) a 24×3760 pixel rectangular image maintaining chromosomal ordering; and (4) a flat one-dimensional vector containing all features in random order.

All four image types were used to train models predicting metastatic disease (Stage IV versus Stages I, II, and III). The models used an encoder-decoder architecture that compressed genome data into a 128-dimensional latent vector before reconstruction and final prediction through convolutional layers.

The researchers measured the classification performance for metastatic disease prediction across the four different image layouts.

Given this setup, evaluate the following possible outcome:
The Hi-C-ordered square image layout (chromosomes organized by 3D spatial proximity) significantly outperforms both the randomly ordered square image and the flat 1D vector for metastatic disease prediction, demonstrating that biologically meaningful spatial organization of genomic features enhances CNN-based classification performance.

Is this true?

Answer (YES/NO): NO